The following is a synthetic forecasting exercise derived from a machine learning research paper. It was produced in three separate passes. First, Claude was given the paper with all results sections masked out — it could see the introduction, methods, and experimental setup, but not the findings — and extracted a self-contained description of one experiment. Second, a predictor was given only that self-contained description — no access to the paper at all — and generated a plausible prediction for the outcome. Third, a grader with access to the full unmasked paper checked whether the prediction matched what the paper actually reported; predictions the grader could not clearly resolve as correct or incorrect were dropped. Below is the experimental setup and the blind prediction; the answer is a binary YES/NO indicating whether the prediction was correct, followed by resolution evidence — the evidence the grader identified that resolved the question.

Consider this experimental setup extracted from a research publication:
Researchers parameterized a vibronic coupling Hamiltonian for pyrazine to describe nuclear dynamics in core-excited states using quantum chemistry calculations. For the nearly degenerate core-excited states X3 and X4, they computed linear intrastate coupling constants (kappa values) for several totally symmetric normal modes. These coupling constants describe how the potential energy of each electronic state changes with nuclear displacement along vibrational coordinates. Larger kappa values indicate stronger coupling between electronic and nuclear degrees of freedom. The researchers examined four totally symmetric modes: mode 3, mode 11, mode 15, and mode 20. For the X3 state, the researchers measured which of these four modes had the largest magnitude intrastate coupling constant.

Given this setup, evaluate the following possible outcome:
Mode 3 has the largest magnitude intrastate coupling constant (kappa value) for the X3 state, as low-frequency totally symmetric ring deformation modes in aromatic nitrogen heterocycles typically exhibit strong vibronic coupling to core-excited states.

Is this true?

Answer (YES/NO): NO